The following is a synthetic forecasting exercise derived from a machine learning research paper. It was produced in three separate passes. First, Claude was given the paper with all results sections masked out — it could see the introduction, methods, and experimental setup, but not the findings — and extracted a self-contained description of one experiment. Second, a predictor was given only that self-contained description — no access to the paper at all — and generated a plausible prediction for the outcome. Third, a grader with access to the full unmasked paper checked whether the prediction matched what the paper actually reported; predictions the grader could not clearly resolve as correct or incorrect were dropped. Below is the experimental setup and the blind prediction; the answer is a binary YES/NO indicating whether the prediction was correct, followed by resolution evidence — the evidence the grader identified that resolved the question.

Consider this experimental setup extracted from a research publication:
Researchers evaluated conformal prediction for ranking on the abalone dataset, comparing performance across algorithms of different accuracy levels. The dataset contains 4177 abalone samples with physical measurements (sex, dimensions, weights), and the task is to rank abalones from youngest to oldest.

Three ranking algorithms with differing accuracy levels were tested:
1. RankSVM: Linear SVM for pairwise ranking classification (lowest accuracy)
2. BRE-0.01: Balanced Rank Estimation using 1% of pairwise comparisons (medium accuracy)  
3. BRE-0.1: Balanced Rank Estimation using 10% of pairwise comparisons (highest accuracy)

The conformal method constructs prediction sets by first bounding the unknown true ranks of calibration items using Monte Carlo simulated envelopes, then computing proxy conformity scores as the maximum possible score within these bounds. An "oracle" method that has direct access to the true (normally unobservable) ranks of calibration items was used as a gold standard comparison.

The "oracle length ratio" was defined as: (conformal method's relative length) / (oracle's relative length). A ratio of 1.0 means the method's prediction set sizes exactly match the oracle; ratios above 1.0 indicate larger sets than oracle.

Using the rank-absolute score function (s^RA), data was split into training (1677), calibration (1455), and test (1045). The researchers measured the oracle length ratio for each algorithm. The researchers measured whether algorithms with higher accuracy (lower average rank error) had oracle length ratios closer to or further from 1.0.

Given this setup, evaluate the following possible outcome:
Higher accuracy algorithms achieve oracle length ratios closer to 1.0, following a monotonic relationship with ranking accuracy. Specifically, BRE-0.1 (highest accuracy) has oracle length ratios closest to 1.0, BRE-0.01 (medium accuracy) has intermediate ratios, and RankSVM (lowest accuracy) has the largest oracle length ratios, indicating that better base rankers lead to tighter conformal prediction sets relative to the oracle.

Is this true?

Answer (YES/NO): NO